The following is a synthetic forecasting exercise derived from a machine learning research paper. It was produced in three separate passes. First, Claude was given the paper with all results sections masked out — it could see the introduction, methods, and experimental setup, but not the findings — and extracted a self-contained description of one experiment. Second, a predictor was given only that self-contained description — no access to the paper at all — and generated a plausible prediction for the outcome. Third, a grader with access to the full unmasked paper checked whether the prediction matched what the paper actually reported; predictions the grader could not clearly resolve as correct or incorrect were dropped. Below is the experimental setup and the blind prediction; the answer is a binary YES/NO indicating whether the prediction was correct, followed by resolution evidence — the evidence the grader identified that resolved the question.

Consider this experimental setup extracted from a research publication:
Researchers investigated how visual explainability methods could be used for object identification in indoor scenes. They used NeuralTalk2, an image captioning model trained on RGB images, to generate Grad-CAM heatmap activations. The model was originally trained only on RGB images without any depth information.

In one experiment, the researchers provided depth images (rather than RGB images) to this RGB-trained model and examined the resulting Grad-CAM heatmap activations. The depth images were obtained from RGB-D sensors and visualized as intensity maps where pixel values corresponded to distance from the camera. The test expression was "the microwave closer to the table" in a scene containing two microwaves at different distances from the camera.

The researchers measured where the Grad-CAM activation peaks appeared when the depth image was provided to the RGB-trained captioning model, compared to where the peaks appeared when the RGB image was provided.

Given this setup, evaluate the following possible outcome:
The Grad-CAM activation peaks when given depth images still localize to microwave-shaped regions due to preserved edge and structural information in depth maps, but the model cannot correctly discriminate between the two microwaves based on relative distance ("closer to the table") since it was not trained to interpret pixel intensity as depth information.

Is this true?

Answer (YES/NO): NO